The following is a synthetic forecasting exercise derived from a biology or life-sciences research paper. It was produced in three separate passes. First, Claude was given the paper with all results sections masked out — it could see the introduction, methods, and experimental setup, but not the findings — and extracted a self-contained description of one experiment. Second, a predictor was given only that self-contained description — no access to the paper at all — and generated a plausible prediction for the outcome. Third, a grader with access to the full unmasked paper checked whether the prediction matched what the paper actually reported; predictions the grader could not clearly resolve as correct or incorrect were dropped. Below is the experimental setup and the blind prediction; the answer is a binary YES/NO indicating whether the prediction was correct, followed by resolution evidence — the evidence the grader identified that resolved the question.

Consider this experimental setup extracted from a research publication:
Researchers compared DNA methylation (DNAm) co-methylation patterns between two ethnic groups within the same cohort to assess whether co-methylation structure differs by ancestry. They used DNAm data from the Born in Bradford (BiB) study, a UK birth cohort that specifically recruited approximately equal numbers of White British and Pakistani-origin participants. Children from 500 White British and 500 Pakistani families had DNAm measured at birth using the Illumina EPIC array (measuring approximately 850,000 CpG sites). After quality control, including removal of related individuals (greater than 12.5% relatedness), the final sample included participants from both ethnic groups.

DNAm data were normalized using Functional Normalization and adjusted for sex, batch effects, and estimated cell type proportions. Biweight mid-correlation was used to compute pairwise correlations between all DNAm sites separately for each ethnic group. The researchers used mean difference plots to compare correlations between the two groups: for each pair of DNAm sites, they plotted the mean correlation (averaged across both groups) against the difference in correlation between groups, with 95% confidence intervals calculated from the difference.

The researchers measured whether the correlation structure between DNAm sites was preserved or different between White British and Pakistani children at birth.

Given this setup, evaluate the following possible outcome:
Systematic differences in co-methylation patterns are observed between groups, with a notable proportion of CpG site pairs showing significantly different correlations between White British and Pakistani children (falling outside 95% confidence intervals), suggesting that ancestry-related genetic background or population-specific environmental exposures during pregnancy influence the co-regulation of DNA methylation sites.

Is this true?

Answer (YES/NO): NO